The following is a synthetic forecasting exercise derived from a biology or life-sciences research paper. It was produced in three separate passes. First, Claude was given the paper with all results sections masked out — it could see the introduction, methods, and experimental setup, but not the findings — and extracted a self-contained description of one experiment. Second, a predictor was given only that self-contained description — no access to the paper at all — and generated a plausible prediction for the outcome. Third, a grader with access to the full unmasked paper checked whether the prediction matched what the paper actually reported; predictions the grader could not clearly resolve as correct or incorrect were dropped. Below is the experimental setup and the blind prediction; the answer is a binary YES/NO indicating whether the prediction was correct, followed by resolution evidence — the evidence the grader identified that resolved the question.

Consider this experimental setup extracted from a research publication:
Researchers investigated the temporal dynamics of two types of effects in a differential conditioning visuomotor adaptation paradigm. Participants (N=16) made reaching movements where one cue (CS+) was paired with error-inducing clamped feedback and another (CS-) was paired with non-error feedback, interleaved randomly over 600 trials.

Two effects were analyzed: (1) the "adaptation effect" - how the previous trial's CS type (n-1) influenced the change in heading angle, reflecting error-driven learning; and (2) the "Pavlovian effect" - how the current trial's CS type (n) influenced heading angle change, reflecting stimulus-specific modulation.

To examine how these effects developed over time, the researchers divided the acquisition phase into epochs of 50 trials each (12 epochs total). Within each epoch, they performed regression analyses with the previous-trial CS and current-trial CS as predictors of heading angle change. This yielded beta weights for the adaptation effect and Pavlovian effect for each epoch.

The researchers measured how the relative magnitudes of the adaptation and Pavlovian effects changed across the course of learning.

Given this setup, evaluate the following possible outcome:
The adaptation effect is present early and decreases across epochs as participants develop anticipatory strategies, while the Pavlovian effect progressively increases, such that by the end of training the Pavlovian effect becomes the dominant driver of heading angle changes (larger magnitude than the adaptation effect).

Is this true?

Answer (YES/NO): YES